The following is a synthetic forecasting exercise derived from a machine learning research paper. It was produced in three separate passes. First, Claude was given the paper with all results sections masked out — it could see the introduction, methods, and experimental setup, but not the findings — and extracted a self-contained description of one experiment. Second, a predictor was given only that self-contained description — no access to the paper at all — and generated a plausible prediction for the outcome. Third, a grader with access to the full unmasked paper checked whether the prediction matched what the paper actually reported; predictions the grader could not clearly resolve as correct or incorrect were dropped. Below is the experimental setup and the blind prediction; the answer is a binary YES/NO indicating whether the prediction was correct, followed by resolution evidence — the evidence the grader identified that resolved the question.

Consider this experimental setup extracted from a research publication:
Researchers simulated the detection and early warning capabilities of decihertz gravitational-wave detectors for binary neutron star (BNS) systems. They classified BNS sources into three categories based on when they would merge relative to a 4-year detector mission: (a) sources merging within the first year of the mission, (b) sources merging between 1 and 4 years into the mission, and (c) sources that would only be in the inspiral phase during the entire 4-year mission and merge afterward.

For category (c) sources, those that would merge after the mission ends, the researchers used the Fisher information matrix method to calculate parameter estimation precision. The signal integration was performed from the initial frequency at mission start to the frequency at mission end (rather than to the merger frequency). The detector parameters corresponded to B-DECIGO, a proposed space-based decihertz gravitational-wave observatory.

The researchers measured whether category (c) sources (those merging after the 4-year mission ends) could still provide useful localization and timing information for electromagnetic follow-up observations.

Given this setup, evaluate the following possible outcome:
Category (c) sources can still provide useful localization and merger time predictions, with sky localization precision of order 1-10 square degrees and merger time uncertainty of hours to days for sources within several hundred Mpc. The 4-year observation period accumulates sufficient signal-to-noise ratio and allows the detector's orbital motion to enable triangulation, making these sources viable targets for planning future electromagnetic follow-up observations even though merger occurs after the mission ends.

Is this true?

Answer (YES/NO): NO